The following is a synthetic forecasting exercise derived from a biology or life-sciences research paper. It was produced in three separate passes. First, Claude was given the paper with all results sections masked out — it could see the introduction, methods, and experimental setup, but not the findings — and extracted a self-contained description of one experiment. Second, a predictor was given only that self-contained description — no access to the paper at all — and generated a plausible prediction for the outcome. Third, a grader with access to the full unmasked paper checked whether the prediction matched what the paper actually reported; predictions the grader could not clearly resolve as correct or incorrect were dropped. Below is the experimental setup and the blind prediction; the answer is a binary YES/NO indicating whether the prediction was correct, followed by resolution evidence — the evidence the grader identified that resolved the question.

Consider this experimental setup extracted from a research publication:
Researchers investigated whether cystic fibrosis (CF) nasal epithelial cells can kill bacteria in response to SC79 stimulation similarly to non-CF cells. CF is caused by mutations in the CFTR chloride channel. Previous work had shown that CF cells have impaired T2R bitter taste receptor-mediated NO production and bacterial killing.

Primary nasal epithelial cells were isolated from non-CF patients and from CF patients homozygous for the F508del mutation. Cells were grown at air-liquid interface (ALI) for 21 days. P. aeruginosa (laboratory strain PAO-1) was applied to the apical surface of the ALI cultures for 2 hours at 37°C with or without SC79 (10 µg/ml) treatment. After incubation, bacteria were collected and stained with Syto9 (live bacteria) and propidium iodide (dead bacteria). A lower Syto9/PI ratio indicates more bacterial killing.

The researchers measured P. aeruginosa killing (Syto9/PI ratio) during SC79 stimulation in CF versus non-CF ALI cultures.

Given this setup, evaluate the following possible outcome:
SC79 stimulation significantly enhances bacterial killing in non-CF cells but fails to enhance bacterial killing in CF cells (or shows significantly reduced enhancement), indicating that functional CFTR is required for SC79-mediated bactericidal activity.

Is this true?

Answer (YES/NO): NO